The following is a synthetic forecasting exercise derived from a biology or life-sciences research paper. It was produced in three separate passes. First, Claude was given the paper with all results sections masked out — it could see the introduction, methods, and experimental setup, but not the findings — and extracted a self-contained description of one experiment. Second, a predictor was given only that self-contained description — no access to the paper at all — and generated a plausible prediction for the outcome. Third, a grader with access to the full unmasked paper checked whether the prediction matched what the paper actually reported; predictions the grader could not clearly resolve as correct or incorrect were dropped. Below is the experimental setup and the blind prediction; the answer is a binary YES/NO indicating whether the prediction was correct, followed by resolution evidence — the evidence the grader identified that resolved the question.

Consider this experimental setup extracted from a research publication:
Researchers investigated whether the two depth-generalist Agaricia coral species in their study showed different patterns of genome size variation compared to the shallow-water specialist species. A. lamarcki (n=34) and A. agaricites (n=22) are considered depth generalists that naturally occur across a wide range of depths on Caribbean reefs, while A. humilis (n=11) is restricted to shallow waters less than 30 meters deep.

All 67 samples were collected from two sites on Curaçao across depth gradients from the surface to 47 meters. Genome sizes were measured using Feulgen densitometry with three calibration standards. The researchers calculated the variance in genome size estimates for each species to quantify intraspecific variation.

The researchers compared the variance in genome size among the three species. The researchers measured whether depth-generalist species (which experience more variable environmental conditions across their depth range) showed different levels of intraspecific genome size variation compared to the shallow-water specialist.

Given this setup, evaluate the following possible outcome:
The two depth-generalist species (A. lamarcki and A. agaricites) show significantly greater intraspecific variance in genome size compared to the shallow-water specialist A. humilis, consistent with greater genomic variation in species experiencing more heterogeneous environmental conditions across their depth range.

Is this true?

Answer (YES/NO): NO